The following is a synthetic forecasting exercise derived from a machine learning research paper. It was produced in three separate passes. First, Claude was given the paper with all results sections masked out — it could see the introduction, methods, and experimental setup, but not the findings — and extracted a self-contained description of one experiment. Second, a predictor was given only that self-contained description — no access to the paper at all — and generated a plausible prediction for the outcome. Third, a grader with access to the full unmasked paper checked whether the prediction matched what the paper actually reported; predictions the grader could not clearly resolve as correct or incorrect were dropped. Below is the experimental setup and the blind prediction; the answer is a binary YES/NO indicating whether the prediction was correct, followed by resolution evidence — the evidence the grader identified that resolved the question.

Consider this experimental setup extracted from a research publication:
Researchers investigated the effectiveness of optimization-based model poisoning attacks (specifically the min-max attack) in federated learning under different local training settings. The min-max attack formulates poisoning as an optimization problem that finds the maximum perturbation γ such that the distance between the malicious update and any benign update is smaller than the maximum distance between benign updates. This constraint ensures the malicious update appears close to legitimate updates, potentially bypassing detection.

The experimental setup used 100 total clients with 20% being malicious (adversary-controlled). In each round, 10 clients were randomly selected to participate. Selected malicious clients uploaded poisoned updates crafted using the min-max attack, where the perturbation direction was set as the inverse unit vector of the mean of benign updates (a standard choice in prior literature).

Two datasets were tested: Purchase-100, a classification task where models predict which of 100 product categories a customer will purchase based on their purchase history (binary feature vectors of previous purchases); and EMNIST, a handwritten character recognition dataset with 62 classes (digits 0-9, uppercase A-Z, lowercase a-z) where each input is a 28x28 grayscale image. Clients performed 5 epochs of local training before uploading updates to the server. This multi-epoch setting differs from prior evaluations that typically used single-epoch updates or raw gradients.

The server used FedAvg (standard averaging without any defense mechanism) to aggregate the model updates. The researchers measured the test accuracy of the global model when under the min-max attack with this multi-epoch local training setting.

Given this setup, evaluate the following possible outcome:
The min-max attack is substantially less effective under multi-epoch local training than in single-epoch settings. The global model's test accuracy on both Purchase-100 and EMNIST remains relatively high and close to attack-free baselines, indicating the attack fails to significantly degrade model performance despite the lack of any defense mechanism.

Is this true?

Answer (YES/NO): YES